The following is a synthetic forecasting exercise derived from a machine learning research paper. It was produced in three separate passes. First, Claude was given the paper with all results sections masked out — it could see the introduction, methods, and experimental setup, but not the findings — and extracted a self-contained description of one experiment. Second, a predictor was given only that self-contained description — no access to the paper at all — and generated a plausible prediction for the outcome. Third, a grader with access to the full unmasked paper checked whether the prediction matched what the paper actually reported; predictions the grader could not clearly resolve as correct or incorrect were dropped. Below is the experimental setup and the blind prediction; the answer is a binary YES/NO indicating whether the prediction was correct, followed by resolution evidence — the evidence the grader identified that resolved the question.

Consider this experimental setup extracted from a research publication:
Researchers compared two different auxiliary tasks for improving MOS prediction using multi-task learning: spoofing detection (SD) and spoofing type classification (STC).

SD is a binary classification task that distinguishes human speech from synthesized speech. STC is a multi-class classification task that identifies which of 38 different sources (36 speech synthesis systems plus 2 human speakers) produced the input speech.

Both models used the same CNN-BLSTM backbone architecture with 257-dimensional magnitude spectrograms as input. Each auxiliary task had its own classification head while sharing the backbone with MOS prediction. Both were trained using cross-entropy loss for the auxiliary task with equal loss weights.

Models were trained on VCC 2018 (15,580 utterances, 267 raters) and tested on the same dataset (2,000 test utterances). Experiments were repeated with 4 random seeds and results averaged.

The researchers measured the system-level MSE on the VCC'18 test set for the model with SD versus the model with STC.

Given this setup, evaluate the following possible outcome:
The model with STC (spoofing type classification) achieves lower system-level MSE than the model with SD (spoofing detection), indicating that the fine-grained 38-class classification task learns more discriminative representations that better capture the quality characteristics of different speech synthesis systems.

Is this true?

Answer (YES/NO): YES